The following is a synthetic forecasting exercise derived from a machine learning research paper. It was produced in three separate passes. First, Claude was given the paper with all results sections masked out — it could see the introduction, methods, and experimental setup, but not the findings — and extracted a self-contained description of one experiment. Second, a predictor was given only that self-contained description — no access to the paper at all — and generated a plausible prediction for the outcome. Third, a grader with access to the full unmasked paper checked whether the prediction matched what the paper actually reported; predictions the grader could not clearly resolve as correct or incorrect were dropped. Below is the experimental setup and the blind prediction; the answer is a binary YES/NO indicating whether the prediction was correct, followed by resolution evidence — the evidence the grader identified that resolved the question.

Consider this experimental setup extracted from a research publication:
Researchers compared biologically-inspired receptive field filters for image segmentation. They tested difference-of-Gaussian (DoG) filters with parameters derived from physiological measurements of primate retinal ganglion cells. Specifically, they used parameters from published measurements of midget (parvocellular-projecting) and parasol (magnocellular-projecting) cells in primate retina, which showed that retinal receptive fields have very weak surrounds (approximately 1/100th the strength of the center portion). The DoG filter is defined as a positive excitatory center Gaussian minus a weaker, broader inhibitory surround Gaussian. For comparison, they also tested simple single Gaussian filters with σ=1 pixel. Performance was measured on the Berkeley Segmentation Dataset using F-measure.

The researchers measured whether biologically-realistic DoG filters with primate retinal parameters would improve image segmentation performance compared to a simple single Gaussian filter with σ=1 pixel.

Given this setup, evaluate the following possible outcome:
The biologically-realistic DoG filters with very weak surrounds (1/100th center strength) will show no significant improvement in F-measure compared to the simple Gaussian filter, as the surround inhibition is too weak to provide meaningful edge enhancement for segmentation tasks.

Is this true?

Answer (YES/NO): YES